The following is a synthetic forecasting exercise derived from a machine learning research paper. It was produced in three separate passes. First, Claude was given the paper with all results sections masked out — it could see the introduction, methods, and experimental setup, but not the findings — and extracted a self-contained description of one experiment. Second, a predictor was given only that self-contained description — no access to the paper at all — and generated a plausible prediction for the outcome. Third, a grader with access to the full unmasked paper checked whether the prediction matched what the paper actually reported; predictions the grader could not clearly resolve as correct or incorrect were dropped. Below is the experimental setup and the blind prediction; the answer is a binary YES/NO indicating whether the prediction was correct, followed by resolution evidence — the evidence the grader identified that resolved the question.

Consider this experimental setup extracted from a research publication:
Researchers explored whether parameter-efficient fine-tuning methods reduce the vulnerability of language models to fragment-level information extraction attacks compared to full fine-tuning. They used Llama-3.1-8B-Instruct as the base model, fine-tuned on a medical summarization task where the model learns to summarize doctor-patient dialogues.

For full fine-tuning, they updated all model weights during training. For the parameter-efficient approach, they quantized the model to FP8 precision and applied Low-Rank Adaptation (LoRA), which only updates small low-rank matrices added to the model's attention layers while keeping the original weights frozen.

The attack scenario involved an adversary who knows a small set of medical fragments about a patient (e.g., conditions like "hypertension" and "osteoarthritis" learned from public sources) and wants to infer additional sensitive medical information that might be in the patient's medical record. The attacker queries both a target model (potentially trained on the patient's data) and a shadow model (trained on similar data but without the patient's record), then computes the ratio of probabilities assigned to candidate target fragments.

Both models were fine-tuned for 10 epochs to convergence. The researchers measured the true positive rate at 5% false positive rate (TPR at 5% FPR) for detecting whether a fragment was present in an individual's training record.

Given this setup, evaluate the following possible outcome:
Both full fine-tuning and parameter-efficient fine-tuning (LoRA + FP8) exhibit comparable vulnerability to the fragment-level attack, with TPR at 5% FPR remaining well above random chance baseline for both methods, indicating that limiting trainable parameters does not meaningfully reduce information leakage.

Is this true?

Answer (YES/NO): NO